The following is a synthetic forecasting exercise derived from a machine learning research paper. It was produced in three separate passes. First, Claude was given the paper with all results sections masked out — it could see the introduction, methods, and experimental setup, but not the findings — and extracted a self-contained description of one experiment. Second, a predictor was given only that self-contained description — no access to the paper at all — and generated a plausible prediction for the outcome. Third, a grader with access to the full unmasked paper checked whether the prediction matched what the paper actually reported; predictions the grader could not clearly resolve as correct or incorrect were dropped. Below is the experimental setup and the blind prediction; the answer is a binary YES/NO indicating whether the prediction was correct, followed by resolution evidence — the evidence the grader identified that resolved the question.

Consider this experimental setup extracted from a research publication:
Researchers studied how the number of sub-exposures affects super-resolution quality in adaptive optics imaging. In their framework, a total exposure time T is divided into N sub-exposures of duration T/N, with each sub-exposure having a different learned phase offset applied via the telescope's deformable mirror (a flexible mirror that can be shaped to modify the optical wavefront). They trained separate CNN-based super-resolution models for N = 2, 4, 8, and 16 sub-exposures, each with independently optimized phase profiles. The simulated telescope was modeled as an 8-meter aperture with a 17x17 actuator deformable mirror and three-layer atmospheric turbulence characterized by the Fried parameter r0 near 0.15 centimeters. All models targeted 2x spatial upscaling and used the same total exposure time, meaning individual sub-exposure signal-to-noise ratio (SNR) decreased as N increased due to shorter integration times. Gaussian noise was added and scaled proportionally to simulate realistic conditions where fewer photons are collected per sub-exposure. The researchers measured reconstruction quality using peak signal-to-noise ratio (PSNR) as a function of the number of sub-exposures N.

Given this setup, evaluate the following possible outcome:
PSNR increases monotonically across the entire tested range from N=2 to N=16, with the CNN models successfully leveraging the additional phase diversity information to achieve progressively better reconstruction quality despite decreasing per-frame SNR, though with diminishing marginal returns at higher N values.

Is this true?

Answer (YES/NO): YES